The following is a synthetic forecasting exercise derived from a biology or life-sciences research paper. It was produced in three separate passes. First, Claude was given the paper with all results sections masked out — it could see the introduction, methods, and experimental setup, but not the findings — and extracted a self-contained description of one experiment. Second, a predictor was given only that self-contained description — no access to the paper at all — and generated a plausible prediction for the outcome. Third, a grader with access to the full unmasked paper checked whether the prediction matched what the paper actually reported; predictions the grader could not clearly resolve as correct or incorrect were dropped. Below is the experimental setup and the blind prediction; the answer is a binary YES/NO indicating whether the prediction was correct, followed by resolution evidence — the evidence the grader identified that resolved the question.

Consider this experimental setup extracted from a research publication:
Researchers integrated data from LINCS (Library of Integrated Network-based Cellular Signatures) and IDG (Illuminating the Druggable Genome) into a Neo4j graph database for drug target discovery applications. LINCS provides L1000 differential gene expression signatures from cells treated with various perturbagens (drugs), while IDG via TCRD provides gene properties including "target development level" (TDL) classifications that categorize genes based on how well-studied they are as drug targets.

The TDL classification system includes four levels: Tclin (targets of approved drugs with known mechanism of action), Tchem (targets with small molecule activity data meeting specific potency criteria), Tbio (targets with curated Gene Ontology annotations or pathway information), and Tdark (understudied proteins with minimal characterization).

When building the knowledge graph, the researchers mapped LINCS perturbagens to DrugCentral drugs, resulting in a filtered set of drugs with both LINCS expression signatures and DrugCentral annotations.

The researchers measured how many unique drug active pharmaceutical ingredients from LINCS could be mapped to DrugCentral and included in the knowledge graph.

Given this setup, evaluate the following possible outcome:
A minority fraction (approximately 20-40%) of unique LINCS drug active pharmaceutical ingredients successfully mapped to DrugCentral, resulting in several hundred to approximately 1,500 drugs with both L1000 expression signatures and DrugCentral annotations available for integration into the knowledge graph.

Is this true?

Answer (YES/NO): NO